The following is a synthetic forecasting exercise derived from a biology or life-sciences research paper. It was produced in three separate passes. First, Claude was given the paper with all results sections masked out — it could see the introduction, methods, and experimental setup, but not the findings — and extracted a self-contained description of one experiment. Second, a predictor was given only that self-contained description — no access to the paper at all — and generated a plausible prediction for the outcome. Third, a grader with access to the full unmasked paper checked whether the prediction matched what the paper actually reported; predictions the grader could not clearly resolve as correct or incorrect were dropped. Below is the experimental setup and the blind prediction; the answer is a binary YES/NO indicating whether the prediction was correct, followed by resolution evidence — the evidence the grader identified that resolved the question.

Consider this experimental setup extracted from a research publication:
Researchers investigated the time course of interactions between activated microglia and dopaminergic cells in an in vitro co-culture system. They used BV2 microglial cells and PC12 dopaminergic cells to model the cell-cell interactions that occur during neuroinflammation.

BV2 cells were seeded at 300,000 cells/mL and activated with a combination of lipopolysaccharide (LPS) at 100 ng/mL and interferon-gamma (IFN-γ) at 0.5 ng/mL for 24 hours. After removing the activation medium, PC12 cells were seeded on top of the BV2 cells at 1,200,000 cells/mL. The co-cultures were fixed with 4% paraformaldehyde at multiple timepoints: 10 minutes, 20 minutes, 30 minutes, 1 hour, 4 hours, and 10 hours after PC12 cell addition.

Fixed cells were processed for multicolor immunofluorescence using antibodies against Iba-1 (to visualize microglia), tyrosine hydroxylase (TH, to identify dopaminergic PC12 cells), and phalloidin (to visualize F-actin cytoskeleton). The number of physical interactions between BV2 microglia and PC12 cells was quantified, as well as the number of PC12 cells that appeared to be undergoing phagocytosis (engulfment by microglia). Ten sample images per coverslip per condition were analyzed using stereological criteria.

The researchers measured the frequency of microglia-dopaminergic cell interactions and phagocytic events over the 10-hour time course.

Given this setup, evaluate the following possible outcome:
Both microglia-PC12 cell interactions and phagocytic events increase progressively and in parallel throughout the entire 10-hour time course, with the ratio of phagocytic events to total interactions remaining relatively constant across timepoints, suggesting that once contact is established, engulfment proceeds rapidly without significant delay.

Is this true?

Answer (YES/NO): NO